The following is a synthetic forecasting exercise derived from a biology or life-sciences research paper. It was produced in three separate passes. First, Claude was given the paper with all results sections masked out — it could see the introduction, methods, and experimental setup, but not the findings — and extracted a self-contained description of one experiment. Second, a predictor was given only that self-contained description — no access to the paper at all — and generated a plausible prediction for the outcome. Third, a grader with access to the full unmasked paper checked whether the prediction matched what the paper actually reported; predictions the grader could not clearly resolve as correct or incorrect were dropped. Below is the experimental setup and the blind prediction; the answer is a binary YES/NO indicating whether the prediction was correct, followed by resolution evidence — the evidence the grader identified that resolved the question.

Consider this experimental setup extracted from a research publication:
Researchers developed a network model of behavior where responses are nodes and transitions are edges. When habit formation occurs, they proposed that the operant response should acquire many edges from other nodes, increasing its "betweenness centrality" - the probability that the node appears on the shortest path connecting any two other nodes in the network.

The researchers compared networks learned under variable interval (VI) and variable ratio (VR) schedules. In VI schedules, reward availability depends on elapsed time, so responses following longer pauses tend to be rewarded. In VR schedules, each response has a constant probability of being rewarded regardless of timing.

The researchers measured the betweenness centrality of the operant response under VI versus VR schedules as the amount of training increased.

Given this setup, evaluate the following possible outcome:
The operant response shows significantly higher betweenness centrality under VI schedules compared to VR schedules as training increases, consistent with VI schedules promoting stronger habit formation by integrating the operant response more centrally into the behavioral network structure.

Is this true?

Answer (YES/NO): YES